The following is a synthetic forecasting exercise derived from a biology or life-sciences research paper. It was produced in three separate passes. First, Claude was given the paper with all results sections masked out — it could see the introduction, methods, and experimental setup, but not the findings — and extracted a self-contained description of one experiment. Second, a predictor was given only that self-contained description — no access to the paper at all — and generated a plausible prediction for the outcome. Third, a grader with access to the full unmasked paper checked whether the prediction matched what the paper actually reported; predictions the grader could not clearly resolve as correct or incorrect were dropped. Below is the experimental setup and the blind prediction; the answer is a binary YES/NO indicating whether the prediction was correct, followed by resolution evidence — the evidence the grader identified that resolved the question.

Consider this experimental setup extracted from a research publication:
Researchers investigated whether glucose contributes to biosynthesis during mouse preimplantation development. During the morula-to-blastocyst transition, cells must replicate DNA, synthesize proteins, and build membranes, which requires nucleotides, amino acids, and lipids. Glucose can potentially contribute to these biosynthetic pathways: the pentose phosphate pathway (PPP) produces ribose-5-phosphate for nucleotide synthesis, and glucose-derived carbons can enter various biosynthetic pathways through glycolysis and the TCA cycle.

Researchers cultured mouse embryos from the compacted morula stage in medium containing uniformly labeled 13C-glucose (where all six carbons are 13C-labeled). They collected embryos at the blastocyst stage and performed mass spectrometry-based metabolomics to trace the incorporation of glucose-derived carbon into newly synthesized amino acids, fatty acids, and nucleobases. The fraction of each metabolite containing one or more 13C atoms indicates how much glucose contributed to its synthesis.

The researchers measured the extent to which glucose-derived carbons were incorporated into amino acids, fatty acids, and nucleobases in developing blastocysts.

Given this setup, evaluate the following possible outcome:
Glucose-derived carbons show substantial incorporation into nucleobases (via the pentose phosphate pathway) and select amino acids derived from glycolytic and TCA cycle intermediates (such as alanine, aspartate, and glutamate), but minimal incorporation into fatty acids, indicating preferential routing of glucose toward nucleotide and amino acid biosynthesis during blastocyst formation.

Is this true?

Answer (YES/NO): NO